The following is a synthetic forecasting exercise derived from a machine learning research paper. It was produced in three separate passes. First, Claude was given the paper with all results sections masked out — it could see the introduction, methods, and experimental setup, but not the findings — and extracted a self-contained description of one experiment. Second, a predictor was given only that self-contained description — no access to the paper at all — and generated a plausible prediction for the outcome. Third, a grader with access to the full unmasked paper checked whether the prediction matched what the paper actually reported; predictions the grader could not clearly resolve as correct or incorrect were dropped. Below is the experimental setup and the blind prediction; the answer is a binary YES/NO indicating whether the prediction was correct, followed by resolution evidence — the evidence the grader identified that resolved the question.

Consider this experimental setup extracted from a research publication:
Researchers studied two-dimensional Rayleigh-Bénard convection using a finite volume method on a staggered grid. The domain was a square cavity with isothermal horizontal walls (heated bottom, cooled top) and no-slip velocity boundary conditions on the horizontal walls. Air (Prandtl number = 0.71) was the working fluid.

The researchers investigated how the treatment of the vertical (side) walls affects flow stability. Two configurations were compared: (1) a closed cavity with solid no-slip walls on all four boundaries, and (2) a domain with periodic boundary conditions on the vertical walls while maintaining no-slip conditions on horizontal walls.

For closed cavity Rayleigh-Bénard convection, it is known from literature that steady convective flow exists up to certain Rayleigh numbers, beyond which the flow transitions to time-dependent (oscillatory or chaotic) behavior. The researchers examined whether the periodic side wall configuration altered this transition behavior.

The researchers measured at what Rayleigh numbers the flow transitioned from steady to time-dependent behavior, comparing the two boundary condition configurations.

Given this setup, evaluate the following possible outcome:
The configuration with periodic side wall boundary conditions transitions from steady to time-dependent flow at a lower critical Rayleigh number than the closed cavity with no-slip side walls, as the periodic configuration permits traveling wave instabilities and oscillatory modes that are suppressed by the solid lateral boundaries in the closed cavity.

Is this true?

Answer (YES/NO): YES